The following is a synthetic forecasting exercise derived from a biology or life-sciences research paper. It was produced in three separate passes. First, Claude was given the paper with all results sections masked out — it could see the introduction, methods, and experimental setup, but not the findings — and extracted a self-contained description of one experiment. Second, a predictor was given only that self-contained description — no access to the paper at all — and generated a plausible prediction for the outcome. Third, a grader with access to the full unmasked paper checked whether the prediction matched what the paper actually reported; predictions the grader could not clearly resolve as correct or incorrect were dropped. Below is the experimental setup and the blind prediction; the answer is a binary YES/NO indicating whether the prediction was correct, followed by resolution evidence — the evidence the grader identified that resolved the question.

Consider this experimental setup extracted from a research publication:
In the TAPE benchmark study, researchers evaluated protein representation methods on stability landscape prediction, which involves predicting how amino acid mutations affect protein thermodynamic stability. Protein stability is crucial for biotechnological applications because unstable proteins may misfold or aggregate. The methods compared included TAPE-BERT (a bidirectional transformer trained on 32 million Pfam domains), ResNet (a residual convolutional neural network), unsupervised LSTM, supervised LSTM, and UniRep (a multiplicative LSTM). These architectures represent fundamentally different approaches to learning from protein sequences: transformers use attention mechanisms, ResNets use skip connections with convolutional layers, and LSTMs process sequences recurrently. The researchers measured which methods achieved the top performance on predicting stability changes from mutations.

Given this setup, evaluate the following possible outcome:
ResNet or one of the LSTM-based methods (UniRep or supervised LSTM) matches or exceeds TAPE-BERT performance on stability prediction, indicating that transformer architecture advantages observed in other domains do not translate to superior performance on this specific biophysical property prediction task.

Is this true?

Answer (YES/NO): YES